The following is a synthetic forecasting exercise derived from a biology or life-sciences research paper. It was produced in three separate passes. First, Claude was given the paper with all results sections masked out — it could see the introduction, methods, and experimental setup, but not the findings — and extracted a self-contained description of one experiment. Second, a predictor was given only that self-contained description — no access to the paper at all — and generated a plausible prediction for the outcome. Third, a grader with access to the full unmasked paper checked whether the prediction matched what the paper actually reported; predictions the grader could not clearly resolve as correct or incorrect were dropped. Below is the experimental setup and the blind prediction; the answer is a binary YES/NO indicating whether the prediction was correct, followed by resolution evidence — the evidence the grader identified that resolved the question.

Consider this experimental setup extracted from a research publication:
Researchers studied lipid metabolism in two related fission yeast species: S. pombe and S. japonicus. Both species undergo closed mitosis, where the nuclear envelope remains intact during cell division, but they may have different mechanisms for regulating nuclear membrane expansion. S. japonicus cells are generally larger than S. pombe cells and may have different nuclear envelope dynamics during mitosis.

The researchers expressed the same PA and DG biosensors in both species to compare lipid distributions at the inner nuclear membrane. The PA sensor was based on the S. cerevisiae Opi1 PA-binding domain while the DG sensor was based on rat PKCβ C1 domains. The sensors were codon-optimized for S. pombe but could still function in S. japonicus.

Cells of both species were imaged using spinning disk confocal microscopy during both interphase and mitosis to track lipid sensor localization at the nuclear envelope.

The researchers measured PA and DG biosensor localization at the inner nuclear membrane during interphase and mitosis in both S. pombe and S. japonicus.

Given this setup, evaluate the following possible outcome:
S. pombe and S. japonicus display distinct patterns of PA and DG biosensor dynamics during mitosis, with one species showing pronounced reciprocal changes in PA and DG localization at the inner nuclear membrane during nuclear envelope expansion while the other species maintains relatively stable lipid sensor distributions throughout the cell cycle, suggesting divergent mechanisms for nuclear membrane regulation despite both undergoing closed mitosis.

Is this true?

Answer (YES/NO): NO